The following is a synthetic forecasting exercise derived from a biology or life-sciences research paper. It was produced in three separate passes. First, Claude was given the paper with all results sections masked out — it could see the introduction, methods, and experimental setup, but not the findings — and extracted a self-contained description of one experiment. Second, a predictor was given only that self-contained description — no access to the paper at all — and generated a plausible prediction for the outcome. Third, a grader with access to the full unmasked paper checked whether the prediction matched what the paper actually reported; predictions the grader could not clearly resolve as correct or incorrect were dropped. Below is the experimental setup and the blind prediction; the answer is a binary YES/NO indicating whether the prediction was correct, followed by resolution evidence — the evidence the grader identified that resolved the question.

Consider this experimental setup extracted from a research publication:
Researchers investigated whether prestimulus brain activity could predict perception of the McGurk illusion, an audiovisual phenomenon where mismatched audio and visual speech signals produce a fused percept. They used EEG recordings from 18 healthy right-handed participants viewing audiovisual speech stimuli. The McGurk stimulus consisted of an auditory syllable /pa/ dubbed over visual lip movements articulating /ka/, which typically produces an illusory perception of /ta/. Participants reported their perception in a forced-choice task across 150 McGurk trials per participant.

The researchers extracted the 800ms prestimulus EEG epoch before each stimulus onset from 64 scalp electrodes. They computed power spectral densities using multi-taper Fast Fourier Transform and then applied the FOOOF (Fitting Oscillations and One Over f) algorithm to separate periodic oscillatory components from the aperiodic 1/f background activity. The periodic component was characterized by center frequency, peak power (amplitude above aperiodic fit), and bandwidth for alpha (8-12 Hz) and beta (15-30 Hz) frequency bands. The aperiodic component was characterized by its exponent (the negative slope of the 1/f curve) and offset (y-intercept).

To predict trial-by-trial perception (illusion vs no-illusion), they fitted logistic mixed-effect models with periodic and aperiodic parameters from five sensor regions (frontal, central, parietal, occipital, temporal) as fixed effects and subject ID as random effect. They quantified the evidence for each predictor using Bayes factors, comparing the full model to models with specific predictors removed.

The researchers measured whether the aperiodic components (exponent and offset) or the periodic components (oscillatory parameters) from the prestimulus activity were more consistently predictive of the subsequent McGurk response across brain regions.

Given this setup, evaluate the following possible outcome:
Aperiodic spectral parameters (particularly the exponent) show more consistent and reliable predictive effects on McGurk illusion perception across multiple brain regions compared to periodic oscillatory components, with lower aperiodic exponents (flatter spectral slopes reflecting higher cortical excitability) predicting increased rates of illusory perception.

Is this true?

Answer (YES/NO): YES